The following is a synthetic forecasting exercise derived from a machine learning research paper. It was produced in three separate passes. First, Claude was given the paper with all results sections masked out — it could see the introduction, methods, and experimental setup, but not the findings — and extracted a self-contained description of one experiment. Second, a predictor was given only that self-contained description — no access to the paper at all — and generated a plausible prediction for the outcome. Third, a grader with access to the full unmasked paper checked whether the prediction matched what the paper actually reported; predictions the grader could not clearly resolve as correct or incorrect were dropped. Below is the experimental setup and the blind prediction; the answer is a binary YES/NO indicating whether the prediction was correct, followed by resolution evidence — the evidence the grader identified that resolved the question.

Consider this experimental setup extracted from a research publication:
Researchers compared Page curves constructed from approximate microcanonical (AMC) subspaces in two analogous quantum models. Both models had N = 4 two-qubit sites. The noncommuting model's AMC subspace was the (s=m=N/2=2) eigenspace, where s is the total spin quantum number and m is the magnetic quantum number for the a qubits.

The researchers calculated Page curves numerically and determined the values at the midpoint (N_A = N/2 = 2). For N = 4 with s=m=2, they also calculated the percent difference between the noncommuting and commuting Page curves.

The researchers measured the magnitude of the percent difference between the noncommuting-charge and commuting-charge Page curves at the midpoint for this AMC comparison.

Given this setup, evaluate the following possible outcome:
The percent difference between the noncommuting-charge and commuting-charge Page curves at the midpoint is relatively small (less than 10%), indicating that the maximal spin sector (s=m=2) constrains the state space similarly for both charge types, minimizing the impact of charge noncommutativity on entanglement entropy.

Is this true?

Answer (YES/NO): YES